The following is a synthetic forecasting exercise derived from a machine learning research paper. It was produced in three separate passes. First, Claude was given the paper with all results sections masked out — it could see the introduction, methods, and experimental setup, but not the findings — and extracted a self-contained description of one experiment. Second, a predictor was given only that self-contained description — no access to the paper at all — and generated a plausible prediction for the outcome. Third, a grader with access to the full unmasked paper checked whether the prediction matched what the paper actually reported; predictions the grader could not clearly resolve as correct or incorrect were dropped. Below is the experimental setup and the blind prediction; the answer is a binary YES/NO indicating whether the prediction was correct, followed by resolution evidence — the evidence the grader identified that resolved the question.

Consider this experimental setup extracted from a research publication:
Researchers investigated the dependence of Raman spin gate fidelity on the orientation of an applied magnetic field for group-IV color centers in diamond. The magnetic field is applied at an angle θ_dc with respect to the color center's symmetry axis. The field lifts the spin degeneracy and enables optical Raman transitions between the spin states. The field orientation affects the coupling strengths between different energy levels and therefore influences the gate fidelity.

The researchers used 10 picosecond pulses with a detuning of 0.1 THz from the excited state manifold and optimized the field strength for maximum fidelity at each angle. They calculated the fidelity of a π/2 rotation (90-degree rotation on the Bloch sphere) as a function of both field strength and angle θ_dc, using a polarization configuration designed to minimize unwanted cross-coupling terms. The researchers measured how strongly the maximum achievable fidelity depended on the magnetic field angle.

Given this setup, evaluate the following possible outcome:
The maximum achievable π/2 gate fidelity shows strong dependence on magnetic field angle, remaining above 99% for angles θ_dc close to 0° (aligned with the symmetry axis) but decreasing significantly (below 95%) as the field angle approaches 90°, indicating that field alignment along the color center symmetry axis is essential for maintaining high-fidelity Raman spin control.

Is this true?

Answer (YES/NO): NO